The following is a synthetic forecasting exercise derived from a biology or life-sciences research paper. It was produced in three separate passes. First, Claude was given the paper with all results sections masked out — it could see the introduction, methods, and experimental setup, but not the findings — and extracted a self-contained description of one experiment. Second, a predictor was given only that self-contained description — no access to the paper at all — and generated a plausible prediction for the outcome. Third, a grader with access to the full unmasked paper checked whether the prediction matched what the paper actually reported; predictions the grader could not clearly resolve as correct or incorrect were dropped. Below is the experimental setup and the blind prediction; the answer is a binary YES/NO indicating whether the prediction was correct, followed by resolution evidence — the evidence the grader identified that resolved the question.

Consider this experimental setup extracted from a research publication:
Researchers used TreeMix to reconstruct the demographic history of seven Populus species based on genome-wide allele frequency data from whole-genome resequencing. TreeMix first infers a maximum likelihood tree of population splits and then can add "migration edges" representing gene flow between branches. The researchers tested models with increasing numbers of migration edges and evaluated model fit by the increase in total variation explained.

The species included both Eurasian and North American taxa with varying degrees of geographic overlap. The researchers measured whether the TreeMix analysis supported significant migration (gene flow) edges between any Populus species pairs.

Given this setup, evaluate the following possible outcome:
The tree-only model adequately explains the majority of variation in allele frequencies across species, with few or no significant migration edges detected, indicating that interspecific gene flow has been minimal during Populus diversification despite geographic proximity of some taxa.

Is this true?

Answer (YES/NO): NO